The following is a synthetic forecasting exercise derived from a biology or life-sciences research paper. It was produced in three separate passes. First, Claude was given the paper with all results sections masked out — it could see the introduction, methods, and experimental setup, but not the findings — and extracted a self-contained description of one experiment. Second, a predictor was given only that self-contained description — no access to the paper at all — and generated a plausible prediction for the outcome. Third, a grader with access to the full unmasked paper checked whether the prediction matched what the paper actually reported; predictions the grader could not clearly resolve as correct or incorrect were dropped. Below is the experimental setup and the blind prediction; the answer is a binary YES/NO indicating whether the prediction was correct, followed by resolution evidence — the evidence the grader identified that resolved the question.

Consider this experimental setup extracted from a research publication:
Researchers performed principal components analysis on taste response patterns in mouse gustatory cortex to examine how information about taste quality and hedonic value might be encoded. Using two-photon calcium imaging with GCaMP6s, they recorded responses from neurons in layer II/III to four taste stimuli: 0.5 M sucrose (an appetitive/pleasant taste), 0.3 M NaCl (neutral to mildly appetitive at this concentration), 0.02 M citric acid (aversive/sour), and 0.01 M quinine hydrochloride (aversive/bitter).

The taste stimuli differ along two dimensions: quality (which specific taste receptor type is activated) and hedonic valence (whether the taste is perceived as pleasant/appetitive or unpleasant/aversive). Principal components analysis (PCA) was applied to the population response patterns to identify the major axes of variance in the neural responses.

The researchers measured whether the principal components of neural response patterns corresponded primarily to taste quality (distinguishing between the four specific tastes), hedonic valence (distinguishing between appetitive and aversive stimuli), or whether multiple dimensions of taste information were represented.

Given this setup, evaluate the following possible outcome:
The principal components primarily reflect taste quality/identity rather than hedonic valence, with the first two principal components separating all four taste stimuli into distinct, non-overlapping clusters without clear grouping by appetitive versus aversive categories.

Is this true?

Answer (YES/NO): NO